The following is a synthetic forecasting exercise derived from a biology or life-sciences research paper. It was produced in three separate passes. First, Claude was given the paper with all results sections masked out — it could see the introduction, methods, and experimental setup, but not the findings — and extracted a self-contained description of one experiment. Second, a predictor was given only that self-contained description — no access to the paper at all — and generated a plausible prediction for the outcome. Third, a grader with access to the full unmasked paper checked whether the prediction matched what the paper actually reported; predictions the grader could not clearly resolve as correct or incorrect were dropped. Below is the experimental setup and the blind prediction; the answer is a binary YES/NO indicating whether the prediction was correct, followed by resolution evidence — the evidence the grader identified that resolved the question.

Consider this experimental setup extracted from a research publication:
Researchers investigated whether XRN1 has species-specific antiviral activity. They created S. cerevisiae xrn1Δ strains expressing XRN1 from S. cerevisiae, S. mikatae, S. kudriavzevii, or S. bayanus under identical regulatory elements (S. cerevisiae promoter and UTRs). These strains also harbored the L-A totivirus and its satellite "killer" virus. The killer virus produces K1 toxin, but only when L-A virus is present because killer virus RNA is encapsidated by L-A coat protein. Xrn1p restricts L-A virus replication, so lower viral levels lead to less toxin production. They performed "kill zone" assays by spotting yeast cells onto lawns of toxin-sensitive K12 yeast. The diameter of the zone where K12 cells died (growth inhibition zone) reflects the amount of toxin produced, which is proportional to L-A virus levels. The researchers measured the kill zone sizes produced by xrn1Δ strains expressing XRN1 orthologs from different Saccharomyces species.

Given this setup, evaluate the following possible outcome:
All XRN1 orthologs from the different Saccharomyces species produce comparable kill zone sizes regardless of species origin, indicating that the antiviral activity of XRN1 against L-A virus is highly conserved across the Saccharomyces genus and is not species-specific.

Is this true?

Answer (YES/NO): NO